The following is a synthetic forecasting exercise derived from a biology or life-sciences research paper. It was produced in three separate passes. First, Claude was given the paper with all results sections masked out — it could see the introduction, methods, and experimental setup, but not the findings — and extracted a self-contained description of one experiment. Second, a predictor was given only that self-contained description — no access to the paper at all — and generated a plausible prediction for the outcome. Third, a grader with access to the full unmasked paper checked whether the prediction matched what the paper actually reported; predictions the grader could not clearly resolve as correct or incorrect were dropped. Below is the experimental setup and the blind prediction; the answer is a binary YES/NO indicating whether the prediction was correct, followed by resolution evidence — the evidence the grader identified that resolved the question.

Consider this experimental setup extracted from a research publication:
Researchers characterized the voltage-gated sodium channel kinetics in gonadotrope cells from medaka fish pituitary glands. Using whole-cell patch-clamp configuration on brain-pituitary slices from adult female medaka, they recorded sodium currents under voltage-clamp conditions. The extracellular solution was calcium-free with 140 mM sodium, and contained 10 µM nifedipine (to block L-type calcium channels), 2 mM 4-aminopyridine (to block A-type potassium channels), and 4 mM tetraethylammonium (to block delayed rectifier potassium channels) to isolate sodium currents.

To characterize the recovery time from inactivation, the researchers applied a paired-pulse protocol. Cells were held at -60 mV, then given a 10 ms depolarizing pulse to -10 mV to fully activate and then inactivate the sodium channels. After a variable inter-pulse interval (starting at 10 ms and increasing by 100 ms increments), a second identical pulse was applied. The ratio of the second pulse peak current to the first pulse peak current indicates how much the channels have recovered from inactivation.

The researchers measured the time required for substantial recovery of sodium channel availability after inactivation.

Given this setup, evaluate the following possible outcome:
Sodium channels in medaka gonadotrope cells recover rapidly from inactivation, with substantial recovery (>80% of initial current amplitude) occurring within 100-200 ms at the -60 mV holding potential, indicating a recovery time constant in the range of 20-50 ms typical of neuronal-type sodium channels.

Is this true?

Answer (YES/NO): NO